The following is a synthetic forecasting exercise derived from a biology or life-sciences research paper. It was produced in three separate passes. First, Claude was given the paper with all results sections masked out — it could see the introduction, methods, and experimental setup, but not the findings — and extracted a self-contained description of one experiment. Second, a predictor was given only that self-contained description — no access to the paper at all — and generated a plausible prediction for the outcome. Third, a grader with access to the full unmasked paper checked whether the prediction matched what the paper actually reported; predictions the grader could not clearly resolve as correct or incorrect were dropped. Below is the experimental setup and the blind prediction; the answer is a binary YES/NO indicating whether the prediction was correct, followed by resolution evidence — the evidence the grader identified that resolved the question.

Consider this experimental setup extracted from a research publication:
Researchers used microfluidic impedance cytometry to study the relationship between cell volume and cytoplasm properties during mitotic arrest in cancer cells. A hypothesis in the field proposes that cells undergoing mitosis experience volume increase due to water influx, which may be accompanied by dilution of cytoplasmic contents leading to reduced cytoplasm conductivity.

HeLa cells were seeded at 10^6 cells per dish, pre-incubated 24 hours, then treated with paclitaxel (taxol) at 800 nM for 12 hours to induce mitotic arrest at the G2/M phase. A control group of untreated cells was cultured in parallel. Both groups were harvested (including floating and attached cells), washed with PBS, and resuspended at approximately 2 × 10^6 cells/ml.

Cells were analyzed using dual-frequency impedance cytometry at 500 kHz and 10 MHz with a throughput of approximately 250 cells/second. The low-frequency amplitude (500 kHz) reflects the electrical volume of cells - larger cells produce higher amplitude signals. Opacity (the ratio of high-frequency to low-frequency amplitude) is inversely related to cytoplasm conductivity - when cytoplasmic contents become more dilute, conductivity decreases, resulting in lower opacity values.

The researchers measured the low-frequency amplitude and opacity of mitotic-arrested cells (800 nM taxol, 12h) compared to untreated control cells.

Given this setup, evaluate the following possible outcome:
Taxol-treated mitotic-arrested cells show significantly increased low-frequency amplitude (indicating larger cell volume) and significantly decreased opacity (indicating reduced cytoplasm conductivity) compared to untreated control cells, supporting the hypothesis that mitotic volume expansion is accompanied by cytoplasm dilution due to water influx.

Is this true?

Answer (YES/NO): NO